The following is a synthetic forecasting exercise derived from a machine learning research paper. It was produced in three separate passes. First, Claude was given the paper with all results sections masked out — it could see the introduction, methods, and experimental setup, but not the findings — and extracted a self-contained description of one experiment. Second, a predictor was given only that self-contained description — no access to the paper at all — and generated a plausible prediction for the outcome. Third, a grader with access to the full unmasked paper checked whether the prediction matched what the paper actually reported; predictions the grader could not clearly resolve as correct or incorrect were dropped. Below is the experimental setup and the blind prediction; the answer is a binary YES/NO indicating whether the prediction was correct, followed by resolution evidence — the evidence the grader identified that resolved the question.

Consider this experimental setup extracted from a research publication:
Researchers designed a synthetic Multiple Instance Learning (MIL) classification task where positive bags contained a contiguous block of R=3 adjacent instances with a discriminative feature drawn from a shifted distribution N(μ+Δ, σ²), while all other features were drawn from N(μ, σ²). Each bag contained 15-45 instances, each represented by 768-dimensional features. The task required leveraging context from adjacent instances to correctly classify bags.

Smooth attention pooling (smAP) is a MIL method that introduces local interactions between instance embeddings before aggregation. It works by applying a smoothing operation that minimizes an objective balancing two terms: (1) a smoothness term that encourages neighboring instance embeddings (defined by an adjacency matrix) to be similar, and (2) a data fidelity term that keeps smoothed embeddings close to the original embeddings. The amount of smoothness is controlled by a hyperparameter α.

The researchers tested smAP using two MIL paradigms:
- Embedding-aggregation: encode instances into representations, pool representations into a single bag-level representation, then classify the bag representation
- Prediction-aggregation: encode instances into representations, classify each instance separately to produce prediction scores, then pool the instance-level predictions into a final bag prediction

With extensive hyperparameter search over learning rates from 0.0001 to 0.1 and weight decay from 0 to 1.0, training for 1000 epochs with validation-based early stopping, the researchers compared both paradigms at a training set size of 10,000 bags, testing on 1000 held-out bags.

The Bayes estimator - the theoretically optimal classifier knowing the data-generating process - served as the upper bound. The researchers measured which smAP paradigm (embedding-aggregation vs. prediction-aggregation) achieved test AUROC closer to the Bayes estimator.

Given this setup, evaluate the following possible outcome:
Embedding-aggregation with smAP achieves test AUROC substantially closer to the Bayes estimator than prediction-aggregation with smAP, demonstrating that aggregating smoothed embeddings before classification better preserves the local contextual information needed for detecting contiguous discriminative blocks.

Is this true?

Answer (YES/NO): NO